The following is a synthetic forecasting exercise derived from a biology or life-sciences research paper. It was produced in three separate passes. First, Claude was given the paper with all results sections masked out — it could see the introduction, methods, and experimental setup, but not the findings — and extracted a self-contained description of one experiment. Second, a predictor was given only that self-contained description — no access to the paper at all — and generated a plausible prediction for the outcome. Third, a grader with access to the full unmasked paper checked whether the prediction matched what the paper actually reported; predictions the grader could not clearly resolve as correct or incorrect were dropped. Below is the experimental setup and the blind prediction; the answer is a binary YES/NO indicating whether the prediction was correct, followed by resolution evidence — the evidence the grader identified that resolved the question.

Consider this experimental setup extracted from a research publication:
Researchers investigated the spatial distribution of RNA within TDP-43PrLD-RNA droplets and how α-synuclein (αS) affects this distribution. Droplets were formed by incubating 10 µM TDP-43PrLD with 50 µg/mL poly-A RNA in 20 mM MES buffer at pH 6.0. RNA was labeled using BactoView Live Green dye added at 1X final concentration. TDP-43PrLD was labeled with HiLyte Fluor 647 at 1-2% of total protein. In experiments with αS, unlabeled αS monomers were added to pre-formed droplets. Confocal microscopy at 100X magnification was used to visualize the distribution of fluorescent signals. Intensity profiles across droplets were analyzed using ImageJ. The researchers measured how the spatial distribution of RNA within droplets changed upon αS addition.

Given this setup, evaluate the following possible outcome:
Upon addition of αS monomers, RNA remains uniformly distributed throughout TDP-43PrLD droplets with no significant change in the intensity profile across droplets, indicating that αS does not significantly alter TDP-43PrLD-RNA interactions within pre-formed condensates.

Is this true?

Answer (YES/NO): NO